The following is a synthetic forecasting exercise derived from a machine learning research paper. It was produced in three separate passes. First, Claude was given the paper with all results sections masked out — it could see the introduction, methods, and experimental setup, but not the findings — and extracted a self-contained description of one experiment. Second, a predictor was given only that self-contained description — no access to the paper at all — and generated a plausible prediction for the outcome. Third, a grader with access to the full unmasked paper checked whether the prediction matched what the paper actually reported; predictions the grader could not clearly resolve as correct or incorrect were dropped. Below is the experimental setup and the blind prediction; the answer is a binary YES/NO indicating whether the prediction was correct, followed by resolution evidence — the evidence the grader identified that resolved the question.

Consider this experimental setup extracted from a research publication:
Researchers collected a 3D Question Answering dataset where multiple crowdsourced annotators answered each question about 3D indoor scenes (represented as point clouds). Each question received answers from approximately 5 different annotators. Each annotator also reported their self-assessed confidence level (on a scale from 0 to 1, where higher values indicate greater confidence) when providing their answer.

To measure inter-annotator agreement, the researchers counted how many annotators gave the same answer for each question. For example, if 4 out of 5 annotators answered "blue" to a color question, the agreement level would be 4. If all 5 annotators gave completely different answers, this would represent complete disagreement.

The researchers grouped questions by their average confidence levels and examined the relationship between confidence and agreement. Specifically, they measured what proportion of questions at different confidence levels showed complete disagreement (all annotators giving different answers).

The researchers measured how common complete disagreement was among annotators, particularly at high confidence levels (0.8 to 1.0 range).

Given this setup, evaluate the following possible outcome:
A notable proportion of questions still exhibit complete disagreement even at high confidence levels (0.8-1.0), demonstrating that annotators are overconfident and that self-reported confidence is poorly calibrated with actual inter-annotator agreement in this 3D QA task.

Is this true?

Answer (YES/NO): NO